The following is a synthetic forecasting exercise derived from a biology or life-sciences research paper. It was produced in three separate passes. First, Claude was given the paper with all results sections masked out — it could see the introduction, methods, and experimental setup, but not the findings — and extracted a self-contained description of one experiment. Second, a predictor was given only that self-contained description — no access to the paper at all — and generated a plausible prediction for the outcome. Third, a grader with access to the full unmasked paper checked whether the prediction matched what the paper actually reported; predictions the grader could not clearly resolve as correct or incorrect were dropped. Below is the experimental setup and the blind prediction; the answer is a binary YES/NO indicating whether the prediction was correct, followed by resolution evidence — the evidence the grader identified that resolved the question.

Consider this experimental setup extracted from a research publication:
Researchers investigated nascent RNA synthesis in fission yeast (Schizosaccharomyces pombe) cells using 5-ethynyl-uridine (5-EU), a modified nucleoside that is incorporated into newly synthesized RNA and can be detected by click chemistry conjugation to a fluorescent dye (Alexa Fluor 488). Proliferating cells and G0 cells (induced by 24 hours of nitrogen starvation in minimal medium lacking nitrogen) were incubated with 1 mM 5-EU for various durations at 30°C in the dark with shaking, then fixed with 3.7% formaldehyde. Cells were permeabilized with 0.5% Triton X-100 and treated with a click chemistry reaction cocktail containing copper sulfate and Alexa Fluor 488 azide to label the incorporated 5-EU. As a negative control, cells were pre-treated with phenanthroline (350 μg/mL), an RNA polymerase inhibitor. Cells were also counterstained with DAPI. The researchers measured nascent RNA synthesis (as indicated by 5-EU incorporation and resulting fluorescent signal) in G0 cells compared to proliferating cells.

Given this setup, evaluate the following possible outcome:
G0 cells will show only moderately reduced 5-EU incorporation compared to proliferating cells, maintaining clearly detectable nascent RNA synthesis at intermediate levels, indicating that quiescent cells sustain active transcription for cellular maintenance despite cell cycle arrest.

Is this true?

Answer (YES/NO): NO